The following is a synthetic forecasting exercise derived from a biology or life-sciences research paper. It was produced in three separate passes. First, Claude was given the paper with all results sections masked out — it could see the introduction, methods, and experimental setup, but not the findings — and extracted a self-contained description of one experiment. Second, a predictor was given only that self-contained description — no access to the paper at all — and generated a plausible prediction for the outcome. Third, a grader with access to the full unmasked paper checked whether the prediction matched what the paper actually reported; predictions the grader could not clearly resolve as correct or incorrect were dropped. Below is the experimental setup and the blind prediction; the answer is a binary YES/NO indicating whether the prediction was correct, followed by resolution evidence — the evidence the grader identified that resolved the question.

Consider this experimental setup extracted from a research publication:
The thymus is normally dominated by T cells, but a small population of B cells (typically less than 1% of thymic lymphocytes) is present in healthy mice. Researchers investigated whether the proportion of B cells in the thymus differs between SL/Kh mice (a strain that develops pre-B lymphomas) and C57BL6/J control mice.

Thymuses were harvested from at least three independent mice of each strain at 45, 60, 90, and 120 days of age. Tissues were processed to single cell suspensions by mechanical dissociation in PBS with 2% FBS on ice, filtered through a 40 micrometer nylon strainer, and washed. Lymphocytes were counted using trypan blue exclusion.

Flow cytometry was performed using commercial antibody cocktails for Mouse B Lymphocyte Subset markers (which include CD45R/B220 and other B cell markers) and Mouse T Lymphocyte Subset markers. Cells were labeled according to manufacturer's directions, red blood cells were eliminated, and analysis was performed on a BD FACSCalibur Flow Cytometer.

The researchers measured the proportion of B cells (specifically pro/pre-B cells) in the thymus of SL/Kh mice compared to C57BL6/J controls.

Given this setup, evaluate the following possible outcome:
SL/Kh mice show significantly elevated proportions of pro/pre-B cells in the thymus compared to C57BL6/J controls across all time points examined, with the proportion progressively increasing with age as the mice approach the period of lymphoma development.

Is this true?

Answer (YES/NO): NO